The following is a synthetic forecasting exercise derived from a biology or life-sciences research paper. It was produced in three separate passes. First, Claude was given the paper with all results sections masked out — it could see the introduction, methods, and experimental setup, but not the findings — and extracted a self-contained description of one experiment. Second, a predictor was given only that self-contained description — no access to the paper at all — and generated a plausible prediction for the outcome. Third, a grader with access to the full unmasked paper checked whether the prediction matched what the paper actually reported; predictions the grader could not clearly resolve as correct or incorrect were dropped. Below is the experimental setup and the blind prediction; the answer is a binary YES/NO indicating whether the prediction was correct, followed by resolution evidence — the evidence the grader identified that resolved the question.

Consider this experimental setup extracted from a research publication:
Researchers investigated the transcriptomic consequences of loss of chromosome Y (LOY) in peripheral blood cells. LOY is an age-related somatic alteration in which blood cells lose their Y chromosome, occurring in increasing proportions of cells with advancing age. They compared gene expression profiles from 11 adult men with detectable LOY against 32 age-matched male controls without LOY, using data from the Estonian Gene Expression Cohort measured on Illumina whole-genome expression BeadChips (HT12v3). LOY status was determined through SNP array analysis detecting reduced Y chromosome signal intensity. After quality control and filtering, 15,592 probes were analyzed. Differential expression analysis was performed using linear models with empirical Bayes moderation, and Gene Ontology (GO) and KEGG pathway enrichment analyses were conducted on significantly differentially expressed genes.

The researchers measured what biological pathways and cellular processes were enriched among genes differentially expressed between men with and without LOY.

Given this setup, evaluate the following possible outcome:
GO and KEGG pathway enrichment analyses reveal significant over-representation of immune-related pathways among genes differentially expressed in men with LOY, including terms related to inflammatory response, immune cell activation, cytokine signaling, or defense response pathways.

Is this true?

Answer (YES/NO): YES